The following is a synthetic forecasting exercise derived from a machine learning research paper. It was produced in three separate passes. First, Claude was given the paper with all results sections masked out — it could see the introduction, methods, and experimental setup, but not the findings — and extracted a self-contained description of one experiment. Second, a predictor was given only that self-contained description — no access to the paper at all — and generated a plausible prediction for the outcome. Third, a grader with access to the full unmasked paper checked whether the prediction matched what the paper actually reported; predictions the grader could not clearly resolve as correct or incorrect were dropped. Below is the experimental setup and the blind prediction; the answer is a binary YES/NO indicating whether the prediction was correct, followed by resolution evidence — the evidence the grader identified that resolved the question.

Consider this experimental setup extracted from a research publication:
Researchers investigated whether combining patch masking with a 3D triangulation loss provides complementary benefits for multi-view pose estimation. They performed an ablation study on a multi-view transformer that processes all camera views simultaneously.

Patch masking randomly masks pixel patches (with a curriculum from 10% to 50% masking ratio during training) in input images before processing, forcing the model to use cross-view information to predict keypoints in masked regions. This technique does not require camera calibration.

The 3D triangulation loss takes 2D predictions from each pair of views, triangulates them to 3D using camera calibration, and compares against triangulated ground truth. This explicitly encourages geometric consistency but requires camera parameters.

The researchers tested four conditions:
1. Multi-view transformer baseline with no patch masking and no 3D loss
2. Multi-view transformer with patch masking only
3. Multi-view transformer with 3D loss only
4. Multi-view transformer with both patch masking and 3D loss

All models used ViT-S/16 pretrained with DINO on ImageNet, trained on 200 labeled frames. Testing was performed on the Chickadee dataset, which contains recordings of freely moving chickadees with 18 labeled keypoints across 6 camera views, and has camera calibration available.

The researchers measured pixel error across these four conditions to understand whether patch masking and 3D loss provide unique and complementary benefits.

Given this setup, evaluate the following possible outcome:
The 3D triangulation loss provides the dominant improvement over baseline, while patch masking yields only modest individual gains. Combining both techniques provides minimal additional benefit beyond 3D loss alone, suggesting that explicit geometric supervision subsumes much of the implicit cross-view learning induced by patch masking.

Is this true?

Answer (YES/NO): NO